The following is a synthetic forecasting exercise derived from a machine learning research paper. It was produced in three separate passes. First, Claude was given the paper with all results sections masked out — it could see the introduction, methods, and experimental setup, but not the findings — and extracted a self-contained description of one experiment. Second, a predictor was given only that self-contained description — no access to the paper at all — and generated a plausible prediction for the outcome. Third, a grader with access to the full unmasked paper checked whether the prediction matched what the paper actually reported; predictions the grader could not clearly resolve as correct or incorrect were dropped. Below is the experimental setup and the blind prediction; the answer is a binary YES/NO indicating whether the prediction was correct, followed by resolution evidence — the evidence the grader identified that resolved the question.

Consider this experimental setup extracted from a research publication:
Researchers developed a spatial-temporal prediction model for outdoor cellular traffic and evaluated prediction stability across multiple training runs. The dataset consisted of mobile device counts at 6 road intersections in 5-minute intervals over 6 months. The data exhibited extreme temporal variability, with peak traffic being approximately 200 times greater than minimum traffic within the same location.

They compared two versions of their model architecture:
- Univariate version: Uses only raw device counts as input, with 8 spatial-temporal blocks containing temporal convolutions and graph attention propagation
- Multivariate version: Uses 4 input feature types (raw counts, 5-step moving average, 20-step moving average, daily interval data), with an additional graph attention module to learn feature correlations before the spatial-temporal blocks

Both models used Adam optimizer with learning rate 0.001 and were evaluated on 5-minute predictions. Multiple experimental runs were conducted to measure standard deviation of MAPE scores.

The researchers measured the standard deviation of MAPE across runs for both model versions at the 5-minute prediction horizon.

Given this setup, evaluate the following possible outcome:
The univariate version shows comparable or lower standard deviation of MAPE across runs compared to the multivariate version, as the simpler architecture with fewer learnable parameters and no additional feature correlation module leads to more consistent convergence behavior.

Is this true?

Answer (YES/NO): NO